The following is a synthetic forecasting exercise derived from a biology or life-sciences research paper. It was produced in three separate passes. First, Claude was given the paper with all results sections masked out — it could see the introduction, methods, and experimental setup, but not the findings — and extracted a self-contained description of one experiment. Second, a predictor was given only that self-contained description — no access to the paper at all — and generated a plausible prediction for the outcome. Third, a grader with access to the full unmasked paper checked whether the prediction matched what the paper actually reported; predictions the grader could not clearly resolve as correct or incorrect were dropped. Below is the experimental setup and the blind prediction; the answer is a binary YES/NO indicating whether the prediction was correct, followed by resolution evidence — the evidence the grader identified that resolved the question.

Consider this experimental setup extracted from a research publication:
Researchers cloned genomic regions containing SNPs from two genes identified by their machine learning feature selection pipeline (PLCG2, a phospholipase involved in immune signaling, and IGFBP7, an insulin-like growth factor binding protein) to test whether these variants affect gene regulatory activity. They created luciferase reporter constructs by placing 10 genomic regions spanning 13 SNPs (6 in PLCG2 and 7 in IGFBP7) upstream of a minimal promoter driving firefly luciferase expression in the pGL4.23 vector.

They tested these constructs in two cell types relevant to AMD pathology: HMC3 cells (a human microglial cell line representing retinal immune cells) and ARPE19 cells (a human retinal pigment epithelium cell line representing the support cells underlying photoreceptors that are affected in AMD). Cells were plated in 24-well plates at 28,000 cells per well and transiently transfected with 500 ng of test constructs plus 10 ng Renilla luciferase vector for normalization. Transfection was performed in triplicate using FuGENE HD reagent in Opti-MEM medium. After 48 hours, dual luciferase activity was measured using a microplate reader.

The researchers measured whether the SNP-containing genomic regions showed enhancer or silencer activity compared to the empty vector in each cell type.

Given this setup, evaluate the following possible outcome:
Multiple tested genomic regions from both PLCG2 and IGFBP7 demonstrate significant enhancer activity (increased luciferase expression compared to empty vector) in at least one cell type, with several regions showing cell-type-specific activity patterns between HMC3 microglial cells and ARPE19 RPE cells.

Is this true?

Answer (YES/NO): NO